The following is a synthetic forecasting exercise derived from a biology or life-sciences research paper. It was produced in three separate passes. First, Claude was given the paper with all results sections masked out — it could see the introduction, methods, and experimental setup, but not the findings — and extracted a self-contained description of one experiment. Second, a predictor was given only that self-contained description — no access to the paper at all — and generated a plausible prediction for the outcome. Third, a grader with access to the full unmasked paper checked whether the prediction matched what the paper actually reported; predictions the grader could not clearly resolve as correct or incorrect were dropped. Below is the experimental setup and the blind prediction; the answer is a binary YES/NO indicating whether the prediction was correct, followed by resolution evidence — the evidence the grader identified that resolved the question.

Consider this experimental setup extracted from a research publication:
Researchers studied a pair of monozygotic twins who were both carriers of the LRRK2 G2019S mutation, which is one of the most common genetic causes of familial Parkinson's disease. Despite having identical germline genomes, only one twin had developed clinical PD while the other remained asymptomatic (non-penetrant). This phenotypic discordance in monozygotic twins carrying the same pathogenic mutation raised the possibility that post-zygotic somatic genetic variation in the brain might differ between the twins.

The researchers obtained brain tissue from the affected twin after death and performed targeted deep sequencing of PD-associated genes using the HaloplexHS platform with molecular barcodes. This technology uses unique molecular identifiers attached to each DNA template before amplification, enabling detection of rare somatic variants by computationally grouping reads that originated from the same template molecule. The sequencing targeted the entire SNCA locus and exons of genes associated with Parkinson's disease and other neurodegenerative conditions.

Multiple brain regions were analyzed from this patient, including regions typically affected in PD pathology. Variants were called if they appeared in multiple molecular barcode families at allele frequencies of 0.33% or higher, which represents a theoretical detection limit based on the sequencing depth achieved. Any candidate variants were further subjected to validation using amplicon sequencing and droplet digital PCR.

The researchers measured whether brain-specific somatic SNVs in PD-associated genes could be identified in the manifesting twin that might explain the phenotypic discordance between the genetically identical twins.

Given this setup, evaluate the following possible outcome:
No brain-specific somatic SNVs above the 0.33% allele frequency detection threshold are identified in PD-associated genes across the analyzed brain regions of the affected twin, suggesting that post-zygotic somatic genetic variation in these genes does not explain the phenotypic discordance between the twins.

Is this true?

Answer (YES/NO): YES